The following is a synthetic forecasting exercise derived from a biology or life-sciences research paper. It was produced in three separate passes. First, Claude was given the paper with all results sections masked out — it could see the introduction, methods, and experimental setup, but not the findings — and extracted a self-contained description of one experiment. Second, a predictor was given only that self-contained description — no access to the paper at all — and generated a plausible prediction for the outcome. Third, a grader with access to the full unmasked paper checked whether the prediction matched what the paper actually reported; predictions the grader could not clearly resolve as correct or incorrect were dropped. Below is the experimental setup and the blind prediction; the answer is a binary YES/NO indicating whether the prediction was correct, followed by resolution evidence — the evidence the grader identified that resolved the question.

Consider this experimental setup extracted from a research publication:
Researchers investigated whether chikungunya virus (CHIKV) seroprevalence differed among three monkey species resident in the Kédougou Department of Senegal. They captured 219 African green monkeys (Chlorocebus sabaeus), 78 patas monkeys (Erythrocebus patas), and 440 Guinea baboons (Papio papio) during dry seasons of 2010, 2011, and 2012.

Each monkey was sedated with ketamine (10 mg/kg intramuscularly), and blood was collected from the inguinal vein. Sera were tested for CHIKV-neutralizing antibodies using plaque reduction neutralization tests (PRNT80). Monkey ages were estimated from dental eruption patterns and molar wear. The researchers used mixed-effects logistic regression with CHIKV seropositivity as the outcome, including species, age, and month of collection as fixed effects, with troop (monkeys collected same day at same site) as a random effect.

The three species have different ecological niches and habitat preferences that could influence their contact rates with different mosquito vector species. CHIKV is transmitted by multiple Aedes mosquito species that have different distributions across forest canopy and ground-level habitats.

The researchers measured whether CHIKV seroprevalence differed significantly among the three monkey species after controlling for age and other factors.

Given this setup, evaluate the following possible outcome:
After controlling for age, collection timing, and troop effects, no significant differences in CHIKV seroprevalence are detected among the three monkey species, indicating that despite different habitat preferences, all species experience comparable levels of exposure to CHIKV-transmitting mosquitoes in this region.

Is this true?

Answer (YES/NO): NO